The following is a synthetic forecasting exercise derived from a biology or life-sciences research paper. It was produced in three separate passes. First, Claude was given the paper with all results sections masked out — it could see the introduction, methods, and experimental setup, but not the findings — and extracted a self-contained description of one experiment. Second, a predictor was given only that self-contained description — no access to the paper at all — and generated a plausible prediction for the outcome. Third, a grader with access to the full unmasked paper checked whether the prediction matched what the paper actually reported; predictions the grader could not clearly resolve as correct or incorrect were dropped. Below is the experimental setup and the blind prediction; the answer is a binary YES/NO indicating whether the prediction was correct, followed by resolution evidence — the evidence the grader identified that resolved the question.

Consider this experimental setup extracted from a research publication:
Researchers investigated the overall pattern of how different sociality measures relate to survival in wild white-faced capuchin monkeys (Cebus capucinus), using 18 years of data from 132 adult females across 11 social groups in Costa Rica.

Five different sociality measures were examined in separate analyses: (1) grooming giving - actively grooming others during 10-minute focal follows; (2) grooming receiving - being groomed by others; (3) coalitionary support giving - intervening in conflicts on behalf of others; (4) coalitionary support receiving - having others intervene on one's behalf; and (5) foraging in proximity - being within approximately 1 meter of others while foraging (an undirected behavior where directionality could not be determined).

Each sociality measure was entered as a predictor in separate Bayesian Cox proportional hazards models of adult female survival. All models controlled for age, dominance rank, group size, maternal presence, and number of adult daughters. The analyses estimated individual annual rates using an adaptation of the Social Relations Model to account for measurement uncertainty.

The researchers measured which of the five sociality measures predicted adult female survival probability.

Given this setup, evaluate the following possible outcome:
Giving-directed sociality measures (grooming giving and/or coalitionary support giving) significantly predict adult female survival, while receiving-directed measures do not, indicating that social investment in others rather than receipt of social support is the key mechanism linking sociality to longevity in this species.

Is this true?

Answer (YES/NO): NO